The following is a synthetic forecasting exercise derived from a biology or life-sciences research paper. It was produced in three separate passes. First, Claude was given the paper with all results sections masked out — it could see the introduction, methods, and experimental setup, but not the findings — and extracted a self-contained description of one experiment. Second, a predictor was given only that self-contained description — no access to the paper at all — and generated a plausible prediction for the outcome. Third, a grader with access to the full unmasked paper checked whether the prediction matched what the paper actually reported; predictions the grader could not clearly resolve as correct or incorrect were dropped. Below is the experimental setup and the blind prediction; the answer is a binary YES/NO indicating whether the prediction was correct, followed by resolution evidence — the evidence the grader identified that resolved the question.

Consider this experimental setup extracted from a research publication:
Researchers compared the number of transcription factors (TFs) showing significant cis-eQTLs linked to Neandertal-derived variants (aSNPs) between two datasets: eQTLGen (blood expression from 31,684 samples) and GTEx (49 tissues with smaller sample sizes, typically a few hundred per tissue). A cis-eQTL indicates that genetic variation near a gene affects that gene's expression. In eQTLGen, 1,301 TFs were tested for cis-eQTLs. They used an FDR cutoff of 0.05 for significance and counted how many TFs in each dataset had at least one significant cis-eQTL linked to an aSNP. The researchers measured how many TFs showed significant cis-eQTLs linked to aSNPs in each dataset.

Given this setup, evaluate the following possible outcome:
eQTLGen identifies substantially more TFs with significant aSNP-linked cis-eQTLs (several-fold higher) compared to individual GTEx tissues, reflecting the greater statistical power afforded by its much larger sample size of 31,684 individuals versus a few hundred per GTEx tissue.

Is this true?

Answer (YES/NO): YES